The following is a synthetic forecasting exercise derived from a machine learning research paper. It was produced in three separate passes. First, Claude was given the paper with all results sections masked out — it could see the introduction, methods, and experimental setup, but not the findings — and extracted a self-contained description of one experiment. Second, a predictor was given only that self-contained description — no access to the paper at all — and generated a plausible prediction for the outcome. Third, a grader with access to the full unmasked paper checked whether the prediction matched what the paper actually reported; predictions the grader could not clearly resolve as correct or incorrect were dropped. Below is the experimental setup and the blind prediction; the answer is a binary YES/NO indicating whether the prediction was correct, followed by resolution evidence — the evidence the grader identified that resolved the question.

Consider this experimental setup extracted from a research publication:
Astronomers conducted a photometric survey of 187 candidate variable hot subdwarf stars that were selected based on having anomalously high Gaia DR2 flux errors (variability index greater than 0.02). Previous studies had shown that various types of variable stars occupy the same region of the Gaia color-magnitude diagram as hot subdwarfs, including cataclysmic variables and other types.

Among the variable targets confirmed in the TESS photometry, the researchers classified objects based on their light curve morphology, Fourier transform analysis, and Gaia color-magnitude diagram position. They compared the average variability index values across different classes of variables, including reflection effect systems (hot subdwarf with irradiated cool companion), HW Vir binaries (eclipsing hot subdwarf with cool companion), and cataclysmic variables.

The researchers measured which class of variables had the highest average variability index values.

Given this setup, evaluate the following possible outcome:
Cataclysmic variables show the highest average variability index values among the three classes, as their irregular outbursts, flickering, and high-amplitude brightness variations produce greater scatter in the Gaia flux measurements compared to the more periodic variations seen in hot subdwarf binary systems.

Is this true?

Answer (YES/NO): YES